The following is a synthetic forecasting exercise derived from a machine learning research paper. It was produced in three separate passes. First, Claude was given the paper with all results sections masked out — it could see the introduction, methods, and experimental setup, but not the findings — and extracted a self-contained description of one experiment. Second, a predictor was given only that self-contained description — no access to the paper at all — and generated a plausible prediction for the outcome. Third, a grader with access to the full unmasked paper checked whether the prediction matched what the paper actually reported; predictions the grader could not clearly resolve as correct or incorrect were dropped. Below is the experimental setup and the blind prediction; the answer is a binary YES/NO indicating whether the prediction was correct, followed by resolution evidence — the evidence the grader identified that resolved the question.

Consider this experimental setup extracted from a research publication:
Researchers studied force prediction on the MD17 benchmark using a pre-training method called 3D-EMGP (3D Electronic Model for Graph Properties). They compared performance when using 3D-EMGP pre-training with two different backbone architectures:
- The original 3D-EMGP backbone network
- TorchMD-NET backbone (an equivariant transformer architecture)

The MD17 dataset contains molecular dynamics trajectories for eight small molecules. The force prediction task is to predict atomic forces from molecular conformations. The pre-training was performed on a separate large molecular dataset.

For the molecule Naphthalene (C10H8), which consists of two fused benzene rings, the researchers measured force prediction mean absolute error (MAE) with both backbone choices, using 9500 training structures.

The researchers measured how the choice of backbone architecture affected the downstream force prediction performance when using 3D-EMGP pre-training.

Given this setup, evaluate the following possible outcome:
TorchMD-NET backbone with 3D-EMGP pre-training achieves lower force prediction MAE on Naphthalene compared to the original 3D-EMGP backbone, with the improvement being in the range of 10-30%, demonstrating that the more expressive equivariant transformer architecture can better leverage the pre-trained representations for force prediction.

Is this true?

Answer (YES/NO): NO